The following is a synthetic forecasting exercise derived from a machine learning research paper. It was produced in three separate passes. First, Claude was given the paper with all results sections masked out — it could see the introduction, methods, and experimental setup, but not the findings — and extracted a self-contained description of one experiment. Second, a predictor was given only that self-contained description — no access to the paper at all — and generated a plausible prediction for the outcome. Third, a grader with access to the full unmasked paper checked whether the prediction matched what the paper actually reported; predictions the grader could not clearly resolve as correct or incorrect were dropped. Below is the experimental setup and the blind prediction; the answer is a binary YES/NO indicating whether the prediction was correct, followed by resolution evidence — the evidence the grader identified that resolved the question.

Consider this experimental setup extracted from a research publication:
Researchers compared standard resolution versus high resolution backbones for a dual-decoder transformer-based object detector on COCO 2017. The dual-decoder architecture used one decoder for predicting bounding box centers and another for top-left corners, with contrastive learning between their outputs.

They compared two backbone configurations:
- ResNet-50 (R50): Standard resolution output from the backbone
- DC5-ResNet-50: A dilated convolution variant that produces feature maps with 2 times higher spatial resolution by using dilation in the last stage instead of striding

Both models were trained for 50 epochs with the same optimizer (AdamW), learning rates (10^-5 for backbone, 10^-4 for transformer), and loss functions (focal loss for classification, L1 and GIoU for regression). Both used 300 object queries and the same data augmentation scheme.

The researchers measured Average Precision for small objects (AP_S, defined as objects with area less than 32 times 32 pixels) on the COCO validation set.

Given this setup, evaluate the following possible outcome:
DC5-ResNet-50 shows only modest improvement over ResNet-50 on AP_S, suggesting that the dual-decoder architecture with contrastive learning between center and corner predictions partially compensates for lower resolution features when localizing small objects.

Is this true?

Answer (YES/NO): NO